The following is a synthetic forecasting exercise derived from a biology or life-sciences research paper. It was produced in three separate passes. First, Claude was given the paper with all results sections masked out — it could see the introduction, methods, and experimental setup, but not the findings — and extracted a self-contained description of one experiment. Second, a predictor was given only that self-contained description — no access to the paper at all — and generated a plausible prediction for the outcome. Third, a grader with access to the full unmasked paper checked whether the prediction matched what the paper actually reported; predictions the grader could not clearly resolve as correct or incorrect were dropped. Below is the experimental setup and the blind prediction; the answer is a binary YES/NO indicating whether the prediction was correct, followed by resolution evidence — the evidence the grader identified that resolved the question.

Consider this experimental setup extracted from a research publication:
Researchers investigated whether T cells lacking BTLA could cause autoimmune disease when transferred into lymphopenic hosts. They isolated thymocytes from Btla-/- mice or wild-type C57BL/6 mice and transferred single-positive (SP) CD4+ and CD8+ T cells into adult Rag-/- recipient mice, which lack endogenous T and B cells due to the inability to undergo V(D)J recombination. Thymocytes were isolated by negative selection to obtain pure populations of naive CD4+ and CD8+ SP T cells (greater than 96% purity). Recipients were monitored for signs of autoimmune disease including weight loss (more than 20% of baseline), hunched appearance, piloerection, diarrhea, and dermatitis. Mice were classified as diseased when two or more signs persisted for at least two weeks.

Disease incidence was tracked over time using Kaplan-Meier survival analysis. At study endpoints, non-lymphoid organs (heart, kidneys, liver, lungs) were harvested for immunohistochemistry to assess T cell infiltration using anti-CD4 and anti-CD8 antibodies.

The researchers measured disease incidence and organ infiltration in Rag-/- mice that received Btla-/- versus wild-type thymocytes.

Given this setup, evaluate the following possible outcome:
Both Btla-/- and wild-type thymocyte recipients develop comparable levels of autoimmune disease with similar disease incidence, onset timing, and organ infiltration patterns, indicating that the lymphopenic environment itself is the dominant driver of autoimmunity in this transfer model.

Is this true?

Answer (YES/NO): NO